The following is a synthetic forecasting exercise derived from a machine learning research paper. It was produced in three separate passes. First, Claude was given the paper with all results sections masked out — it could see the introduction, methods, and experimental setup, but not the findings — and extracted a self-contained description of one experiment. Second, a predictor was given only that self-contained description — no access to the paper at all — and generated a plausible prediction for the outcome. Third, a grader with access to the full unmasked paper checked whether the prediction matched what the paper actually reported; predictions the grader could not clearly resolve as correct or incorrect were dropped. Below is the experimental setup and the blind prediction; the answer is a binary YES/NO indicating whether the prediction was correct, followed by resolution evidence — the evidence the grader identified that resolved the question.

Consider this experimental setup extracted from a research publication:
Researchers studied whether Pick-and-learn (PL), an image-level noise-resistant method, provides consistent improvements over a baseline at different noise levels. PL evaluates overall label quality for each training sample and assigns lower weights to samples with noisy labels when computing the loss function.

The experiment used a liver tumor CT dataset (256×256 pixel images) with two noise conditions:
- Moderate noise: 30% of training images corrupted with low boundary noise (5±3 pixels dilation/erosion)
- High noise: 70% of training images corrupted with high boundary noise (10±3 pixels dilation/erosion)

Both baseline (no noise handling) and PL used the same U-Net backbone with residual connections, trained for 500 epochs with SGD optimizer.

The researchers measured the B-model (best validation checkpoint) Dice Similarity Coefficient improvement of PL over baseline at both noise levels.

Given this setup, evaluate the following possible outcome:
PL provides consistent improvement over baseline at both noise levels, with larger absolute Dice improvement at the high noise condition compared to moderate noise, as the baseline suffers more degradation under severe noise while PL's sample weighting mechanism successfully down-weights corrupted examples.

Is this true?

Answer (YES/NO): YES